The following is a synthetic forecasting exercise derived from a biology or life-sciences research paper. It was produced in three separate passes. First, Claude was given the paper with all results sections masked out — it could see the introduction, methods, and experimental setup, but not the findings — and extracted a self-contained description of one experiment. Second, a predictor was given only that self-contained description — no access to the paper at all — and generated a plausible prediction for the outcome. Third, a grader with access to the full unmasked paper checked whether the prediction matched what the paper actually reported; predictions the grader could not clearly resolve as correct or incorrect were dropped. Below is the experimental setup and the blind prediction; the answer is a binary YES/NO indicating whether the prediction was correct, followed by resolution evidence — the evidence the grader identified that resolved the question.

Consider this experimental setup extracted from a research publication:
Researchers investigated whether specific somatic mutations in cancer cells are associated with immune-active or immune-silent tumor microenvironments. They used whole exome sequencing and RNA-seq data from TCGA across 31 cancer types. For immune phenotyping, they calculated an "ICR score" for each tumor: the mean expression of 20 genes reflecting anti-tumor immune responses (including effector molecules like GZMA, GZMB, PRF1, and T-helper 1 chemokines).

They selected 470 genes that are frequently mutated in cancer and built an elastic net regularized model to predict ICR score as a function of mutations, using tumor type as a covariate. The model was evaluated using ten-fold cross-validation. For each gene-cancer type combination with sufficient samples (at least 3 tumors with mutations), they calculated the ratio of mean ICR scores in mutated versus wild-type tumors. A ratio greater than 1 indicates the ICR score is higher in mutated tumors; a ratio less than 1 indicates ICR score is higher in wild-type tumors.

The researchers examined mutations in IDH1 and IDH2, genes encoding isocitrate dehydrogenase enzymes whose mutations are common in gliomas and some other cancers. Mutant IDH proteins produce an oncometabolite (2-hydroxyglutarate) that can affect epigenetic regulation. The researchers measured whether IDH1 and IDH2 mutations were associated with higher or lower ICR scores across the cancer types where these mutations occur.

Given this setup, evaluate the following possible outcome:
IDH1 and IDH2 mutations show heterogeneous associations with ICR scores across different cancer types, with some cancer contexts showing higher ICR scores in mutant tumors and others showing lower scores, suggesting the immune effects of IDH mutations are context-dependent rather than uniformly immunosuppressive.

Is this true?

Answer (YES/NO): NO